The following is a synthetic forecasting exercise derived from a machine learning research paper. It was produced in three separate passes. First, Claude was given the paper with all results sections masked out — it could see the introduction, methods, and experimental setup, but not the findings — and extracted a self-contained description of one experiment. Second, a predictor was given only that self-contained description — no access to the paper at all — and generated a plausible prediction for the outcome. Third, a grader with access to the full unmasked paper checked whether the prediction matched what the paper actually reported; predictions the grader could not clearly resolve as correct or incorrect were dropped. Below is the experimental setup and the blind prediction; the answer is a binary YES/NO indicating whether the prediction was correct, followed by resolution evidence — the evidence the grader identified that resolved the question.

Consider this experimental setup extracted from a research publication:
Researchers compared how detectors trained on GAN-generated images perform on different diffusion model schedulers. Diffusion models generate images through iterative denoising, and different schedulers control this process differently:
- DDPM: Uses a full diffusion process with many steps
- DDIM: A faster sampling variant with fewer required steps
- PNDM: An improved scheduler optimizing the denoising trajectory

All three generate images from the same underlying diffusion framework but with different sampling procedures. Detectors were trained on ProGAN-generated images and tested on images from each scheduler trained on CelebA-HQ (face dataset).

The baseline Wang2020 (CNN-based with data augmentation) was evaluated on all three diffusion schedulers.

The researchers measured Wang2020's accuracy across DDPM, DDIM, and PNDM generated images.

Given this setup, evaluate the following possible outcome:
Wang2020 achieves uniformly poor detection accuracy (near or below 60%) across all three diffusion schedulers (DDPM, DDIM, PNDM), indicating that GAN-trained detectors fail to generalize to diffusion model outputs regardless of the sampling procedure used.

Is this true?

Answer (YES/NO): YES